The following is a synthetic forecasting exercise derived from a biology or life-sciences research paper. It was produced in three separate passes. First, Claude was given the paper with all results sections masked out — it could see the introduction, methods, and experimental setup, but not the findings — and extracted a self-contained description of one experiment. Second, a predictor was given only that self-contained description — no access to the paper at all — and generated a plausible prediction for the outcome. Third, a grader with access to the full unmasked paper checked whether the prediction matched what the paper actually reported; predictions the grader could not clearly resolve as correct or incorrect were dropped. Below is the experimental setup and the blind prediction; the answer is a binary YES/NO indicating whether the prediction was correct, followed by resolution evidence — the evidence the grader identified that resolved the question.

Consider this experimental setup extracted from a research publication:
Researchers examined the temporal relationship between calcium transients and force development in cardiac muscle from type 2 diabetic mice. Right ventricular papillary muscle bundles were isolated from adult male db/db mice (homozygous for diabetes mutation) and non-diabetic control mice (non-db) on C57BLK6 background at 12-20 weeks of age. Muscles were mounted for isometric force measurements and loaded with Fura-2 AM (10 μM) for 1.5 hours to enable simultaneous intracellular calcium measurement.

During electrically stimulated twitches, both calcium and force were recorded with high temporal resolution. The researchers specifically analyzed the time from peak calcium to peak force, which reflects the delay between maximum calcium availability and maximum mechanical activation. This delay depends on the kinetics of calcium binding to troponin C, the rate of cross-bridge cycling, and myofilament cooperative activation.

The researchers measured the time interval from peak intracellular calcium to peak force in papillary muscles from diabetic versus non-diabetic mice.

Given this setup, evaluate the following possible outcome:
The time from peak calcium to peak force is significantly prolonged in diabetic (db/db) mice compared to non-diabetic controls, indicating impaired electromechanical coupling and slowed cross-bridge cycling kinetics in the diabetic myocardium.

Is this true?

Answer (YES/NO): NO